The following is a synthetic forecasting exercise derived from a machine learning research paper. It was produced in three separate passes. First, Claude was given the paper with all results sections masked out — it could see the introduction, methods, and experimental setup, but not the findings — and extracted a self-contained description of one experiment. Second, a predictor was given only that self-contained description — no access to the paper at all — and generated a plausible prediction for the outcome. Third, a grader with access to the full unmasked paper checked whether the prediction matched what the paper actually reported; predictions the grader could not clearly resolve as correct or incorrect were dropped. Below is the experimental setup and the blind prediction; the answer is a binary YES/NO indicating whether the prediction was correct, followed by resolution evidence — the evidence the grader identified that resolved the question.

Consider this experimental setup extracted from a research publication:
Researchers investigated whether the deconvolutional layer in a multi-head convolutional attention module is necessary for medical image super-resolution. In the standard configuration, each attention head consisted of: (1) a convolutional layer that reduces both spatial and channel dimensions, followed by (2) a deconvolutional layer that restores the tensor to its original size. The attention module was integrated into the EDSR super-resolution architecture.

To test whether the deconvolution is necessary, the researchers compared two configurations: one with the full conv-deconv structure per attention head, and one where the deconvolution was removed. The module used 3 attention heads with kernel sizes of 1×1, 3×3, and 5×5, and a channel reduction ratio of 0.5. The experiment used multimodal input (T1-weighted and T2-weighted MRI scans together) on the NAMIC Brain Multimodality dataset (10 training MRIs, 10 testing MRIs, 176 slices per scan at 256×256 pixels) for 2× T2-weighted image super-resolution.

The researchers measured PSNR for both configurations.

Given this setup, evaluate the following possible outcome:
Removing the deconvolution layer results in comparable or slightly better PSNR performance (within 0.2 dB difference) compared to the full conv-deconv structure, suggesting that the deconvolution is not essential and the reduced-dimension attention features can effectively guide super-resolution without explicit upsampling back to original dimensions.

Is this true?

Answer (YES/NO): NO